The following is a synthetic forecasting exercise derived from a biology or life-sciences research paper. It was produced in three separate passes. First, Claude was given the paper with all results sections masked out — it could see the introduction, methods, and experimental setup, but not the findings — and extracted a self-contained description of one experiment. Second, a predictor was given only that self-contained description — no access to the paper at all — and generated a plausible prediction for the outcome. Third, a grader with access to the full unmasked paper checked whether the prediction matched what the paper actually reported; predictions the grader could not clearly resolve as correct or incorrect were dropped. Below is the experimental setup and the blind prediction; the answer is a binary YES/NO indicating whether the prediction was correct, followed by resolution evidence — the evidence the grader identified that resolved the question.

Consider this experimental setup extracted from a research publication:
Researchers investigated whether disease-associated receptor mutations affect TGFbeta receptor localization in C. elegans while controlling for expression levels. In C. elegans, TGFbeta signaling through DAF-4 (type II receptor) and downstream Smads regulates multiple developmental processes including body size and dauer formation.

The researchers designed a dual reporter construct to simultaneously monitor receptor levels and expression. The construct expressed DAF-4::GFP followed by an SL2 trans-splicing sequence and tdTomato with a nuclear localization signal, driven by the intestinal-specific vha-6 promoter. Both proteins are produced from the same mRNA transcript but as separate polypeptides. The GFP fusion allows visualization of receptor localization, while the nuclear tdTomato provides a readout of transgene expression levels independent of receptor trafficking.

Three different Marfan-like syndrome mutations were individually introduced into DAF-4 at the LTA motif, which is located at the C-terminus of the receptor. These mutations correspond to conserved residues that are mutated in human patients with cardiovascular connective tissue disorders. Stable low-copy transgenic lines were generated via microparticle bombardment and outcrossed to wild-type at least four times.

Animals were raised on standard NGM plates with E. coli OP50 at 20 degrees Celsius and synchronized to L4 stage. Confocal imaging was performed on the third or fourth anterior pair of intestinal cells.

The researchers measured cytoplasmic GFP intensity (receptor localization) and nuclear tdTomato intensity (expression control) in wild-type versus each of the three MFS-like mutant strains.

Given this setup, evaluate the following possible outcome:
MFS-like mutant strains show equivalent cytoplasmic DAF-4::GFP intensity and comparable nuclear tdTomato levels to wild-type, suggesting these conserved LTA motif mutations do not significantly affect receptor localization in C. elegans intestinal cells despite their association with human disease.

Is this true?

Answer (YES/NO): NO